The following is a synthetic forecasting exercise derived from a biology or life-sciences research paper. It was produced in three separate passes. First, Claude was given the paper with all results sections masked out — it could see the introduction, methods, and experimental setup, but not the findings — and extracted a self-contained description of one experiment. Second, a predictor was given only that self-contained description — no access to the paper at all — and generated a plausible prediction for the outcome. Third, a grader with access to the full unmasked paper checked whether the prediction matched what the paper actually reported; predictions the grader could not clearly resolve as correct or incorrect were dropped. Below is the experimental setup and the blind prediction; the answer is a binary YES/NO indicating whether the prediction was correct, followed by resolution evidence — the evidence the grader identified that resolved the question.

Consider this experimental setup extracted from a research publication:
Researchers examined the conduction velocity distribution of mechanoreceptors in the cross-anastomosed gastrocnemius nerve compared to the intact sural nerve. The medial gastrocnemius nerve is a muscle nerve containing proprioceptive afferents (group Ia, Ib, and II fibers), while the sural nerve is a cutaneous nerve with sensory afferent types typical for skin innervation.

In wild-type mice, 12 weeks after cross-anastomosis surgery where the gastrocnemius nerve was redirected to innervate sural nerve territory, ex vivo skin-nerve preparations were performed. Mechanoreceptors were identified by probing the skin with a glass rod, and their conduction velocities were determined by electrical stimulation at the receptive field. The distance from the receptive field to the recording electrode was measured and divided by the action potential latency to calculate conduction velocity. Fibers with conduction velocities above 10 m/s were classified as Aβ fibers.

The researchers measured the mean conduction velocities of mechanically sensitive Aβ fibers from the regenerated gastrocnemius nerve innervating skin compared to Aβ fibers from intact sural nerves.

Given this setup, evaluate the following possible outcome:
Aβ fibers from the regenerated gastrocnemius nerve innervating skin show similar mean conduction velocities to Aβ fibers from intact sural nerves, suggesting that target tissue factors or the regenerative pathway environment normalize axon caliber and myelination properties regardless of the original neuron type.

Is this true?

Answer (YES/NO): NO